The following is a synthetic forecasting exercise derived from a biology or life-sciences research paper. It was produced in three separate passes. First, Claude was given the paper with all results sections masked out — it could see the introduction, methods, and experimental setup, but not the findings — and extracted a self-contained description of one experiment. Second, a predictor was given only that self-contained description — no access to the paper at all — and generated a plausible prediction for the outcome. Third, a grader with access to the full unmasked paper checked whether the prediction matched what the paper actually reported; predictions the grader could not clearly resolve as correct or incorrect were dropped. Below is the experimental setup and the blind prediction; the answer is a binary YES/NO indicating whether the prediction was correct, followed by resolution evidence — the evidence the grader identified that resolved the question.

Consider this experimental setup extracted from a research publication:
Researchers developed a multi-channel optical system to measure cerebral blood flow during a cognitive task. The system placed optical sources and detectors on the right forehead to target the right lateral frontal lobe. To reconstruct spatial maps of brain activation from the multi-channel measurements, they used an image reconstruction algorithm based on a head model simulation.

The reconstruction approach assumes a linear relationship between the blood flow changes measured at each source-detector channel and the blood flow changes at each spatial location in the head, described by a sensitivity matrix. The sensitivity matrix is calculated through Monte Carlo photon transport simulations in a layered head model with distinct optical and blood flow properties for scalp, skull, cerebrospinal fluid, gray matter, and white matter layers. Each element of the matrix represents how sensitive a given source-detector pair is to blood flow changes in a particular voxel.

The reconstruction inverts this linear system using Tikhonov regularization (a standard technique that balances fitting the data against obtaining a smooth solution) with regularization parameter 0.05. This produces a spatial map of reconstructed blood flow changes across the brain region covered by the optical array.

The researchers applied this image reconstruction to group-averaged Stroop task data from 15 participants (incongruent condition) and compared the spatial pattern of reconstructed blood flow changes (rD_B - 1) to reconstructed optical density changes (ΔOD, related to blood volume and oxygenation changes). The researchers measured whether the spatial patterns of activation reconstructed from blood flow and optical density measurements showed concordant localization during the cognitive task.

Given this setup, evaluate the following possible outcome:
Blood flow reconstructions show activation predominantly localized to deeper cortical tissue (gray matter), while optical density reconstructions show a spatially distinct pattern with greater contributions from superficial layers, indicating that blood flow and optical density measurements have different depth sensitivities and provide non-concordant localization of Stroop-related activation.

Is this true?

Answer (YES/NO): NO